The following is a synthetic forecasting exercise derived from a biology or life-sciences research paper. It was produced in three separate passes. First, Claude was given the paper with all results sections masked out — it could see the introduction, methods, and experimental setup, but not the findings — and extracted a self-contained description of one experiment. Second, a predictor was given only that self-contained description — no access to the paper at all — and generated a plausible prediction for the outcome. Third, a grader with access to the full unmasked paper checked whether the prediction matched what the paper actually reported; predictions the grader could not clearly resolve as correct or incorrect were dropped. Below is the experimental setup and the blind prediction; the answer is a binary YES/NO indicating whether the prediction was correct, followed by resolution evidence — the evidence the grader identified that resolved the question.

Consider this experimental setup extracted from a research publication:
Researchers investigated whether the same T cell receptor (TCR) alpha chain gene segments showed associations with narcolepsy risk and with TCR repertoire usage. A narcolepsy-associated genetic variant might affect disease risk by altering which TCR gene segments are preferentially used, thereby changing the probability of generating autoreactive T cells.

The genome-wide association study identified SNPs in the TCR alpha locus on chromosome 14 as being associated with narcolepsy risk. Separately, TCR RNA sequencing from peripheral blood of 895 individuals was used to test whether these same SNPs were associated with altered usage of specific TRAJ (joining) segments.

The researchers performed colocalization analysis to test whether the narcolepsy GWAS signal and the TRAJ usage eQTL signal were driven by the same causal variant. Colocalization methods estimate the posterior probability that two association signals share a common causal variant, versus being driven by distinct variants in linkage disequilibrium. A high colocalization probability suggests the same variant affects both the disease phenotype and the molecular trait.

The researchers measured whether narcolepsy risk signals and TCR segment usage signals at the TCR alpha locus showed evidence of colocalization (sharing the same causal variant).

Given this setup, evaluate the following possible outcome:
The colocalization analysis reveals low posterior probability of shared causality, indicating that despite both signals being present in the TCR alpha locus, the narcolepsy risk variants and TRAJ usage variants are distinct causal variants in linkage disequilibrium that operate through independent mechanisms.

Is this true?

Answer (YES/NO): NO